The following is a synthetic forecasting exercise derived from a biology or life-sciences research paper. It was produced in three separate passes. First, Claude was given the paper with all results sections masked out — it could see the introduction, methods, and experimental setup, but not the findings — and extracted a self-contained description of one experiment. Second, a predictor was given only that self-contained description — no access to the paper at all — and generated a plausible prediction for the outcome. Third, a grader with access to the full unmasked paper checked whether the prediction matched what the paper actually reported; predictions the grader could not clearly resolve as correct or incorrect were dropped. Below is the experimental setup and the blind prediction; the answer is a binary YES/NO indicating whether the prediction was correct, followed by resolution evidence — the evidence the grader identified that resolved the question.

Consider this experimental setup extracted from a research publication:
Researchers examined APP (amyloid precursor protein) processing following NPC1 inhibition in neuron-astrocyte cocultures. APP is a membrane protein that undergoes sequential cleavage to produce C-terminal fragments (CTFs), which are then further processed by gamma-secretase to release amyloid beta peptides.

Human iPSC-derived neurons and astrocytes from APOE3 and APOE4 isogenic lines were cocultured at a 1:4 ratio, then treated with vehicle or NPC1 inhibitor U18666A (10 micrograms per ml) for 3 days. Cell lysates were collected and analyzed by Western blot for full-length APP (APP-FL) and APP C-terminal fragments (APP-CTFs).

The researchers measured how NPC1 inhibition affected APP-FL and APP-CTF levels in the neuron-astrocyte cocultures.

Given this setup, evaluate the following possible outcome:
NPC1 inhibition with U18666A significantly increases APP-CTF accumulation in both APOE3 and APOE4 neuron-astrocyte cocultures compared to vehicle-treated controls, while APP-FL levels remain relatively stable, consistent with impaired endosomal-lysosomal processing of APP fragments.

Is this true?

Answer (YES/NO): NO